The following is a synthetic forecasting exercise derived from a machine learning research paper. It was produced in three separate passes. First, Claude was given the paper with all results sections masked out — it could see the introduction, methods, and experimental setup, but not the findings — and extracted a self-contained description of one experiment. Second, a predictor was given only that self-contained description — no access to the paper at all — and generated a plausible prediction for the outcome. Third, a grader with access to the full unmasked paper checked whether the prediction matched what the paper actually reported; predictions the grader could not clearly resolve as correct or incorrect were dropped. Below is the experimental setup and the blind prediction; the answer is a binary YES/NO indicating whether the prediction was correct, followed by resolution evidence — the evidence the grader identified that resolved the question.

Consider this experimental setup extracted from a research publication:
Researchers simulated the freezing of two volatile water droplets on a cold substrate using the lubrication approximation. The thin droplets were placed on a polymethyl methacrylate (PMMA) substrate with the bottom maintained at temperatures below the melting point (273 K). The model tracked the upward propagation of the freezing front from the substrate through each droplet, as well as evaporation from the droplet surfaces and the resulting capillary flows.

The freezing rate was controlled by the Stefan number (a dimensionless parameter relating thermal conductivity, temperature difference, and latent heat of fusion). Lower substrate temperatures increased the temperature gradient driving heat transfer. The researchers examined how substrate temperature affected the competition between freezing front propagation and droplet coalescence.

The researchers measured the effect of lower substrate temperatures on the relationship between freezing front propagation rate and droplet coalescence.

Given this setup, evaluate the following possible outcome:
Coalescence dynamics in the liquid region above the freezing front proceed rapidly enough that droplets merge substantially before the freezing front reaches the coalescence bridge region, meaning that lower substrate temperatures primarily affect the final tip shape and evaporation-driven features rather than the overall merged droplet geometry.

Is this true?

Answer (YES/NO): NO